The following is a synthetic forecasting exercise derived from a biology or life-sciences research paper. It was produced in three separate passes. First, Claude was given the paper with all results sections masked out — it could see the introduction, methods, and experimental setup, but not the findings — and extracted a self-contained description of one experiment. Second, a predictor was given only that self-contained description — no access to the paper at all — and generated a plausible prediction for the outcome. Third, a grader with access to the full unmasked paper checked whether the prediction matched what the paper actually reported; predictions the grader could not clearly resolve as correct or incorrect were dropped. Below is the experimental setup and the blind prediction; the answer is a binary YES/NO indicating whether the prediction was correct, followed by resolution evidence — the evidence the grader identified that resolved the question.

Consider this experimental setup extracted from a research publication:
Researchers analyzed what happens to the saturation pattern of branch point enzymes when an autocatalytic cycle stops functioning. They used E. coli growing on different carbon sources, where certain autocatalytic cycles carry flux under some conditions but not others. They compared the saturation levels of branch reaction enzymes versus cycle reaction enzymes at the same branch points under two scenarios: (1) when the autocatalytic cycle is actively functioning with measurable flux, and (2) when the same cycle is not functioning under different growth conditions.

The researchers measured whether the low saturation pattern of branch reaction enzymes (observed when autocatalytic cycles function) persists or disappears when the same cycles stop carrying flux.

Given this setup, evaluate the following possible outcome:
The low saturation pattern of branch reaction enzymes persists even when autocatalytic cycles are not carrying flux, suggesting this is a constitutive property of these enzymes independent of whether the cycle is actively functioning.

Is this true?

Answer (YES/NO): NO